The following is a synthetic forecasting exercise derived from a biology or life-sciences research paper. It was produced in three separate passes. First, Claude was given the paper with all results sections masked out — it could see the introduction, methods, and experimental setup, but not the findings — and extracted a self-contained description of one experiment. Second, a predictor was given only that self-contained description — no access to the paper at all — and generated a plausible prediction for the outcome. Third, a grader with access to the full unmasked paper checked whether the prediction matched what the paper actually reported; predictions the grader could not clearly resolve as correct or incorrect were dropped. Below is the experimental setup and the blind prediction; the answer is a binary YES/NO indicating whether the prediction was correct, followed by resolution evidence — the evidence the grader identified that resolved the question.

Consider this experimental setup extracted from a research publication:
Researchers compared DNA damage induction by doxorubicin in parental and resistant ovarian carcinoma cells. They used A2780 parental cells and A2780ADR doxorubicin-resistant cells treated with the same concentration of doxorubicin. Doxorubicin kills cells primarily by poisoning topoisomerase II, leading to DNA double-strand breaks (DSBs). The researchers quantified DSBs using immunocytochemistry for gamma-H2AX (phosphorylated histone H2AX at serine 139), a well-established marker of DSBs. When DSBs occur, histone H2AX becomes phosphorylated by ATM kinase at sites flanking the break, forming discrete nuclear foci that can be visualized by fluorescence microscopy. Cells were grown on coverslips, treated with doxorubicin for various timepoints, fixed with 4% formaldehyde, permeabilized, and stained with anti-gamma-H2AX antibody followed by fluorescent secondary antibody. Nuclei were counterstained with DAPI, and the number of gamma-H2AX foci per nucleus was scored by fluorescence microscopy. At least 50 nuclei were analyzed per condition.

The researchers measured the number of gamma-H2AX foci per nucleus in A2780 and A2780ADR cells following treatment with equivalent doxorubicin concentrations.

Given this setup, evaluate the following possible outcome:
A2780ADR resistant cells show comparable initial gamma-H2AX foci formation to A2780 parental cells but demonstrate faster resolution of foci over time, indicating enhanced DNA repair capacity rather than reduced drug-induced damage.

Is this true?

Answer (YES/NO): NO